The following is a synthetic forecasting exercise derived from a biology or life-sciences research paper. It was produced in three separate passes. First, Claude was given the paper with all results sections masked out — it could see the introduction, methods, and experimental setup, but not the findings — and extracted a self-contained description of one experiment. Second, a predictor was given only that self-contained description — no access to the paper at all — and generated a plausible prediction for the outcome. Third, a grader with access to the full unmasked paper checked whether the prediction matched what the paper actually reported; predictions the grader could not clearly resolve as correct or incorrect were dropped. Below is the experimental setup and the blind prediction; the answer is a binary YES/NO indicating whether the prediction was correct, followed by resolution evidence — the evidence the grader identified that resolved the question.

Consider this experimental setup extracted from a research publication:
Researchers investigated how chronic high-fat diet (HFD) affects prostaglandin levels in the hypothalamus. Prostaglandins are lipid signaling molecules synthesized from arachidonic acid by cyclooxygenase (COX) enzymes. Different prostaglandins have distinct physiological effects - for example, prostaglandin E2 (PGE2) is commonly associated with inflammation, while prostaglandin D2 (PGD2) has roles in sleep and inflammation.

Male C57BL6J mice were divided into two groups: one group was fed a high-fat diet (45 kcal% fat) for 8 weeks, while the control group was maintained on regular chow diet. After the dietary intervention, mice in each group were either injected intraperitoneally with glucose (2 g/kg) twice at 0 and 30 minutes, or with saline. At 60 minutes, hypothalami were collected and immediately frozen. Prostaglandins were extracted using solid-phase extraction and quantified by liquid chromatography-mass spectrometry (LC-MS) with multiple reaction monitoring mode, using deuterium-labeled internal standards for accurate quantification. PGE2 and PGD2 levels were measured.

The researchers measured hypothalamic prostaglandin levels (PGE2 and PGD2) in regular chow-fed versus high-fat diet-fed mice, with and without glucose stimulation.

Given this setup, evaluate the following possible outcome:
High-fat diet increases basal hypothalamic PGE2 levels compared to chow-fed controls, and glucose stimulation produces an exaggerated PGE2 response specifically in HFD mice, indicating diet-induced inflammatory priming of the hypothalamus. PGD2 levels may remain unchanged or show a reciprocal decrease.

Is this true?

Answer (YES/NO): NO